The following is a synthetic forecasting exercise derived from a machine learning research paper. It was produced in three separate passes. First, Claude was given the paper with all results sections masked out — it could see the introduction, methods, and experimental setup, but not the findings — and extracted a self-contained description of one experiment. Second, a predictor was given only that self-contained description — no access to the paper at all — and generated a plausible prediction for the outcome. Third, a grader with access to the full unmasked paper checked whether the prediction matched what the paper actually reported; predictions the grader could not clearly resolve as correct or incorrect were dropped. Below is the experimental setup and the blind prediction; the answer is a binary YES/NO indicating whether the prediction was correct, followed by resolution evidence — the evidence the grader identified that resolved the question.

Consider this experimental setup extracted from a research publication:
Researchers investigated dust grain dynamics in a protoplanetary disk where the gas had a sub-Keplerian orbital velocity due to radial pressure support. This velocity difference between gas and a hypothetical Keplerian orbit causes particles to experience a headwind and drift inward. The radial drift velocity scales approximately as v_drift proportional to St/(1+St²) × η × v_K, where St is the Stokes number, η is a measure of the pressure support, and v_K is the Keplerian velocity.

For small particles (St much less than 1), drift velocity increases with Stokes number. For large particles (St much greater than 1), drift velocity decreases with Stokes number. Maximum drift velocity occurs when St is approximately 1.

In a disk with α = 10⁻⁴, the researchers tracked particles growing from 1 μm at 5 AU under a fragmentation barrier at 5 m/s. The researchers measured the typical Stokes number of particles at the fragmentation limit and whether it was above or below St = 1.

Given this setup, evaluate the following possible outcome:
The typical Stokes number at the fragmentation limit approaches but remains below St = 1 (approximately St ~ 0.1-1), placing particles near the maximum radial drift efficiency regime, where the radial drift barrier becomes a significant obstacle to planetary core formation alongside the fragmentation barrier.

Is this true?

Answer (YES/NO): YES